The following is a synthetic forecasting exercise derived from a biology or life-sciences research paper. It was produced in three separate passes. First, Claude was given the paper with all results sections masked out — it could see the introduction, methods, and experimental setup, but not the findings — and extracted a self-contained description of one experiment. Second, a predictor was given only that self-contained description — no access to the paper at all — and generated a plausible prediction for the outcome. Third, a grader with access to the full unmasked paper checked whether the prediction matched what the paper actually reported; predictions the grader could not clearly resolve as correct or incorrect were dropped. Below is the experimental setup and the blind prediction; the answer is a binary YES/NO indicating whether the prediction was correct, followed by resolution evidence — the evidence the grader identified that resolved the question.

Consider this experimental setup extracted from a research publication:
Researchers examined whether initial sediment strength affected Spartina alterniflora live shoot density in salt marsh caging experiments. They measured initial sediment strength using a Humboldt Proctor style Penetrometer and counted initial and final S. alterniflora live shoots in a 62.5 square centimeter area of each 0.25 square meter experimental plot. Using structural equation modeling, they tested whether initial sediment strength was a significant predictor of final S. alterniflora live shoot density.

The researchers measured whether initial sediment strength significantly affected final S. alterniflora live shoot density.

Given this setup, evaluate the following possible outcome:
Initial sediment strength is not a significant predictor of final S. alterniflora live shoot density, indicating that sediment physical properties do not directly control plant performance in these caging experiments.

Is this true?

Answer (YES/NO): YES